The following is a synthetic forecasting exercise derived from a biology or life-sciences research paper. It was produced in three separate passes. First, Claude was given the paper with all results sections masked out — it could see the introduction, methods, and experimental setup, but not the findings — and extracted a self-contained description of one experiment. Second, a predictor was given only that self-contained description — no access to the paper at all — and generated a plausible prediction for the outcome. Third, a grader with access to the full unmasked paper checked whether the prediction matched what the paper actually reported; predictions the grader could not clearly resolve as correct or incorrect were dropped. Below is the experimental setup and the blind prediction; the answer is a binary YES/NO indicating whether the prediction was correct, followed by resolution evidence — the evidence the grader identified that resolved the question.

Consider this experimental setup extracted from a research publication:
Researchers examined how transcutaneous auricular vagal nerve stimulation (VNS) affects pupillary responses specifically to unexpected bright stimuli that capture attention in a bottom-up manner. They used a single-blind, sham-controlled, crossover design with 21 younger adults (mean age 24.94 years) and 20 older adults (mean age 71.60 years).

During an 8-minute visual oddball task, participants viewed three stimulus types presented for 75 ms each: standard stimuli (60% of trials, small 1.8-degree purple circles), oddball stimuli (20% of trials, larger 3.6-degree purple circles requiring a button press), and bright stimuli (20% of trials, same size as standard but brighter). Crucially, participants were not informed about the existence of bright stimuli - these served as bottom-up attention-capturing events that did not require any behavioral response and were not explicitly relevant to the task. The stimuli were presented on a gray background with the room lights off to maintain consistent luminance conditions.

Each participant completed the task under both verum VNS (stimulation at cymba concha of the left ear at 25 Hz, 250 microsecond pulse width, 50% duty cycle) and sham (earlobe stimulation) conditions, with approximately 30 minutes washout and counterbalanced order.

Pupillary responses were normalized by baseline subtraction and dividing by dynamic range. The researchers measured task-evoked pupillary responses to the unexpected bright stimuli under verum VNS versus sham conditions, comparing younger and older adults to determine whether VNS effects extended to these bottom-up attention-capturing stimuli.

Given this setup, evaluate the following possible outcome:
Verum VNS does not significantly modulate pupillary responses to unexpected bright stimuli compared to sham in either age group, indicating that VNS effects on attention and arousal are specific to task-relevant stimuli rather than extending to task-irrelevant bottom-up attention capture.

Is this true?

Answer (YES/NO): YES